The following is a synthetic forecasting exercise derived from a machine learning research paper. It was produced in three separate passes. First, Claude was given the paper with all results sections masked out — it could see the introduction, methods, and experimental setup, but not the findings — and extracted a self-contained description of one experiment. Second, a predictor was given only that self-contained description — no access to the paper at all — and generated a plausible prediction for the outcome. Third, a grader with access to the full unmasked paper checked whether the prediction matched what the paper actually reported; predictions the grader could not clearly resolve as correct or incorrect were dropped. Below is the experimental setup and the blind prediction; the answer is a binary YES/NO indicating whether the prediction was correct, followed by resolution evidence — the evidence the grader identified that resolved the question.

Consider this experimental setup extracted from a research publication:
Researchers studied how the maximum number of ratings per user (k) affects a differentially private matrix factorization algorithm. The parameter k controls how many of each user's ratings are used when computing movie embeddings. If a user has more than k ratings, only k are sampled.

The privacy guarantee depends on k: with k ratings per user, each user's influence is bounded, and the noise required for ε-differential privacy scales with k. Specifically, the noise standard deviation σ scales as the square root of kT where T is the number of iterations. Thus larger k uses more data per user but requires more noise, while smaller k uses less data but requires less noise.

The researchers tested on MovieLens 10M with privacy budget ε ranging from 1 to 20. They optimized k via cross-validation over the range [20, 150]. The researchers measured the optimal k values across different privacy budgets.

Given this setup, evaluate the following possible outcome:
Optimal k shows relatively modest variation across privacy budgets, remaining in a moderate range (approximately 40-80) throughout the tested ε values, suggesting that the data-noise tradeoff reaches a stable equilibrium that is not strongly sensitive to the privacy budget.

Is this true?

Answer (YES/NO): YES